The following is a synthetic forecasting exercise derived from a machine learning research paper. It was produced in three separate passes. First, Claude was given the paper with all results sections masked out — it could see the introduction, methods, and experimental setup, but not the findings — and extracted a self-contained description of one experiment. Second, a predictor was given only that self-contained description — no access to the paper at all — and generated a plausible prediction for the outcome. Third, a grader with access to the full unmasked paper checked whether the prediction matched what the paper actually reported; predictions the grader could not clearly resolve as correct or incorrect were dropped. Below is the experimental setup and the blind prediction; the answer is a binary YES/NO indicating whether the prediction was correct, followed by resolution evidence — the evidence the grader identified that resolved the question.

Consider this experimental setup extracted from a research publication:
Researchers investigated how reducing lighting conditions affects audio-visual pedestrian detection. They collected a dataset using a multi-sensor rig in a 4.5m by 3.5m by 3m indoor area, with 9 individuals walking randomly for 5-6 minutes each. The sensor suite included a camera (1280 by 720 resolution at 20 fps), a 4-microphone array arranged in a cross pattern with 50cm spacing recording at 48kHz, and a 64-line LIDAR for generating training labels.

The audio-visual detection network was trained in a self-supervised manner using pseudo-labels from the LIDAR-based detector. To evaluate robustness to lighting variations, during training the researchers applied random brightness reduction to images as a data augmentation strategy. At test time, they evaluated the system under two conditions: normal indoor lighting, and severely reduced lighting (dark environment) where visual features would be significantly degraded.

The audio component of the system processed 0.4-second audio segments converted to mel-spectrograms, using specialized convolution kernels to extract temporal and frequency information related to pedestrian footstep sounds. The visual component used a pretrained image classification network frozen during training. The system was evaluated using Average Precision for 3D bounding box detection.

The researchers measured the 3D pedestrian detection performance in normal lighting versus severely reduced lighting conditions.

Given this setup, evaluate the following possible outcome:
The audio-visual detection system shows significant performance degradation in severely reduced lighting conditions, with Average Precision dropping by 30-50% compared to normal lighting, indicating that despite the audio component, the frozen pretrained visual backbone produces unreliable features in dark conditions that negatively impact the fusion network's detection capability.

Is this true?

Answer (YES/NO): NO